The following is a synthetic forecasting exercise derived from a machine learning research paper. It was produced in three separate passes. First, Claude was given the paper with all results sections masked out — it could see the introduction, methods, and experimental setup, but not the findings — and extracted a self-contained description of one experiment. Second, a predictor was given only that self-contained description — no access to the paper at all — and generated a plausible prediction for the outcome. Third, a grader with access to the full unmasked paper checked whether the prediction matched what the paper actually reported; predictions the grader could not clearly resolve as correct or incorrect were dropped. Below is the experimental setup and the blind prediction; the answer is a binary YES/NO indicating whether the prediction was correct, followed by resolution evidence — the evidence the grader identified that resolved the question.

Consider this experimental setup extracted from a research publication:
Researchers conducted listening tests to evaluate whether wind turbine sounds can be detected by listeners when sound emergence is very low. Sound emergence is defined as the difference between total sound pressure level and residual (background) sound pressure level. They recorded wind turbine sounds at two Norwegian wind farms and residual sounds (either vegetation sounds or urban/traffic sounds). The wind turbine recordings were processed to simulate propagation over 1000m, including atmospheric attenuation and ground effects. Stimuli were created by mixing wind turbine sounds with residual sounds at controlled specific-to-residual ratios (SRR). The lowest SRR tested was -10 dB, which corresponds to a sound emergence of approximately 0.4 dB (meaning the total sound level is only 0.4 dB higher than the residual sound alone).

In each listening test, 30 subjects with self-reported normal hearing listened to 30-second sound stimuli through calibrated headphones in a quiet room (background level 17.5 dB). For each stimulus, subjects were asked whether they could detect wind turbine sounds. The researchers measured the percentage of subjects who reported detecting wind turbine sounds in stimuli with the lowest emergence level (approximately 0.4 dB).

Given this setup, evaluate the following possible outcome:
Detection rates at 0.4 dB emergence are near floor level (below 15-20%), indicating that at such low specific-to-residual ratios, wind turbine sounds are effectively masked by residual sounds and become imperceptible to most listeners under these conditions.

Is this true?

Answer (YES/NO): NO